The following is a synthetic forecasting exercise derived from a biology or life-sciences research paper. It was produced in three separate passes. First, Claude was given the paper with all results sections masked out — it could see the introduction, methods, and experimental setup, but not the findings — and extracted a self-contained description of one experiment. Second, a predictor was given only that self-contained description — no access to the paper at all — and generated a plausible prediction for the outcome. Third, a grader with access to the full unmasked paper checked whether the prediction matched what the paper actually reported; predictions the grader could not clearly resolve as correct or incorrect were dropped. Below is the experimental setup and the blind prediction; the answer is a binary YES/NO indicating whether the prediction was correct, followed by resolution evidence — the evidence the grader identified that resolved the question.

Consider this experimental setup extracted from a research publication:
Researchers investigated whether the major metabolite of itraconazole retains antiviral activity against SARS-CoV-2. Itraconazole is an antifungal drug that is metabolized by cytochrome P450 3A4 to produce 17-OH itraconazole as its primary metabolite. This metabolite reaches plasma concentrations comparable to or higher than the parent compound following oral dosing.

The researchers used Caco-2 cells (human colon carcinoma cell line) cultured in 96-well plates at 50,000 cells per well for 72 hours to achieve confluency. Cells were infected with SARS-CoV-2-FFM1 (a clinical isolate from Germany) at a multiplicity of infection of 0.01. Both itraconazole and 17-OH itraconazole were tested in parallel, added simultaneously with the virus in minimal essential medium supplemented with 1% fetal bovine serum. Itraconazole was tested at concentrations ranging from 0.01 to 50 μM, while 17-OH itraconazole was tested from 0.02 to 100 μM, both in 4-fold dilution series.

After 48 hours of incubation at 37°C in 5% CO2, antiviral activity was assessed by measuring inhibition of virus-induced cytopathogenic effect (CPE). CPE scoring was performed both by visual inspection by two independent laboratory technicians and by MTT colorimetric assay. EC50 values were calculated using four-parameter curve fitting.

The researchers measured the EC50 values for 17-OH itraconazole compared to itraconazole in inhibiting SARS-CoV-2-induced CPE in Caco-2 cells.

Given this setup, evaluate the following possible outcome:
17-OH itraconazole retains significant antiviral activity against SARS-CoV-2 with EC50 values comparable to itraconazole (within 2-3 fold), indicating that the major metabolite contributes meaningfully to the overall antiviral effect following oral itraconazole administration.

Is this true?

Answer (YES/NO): YES